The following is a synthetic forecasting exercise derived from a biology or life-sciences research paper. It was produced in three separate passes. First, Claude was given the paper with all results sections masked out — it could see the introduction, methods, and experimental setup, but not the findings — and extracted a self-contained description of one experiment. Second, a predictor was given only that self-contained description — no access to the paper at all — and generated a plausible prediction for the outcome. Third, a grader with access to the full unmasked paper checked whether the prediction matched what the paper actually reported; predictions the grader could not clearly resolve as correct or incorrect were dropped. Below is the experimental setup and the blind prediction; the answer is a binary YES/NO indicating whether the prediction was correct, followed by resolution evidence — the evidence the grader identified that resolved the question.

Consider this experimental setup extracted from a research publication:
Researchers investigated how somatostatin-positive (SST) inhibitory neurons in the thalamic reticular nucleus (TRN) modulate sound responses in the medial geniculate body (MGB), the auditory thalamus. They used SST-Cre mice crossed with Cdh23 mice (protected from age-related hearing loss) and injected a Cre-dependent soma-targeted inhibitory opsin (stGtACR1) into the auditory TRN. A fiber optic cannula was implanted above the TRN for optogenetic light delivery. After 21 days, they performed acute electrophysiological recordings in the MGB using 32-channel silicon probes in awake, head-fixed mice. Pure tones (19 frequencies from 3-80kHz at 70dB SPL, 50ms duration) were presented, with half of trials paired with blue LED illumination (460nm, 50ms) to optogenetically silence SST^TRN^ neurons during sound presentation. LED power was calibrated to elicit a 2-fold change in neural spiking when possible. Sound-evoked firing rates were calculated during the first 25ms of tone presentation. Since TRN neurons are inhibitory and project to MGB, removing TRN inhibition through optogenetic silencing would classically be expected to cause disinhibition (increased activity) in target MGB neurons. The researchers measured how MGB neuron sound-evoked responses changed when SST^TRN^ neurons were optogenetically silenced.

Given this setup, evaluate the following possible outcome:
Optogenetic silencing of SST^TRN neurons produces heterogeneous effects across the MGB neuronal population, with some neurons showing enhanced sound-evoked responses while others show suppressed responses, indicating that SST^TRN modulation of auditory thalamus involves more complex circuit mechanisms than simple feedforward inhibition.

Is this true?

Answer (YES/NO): NO